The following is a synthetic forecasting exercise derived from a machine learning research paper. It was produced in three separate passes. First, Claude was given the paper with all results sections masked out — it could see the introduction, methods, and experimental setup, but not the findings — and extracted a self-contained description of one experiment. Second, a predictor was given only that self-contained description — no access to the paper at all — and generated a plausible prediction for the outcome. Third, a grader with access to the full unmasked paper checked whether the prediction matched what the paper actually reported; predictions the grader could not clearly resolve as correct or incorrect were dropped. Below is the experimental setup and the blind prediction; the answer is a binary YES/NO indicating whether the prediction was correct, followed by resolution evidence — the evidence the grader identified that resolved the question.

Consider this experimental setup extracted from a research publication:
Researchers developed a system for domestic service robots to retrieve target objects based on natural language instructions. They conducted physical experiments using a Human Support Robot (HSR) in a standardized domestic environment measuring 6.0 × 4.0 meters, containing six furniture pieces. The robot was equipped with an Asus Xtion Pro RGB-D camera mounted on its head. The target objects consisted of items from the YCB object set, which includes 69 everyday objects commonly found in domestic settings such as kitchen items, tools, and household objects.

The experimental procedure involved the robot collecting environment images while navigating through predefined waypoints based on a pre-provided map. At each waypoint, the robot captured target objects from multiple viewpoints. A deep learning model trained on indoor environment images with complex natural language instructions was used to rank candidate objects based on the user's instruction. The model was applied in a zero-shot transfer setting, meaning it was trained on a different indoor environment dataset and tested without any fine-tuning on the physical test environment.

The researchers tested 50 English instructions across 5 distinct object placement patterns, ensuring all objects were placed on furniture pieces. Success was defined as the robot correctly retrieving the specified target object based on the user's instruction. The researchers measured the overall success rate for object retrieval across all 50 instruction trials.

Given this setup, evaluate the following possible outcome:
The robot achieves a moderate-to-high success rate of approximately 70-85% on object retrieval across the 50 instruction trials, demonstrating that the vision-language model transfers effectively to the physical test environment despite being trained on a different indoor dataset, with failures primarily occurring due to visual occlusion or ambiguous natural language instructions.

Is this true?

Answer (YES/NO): NO